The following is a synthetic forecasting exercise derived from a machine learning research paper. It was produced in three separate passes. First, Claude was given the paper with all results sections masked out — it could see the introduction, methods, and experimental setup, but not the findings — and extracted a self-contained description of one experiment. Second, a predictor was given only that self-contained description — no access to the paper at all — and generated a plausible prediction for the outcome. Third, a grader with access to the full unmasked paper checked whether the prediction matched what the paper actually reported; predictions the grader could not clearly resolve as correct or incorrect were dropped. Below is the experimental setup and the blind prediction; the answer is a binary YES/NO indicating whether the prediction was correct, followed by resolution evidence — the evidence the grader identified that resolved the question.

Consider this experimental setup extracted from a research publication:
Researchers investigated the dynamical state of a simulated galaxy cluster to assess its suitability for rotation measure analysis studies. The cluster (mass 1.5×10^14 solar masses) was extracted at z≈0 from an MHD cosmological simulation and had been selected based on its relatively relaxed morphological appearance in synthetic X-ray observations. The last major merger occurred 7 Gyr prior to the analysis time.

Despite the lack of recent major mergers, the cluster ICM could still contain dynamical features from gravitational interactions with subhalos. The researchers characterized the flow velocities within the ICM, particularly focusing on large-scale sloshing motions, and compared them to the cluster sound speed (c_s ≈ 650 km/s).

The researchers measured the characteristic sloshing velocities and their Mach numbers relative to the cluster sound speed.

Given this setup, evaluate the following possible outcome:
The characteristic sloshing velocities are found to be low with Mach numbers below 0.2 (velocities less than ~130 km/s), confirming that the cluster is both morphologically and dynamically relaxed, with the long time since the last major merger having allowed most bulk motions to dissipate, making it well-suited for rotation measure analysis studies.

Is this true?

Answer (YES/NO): NO